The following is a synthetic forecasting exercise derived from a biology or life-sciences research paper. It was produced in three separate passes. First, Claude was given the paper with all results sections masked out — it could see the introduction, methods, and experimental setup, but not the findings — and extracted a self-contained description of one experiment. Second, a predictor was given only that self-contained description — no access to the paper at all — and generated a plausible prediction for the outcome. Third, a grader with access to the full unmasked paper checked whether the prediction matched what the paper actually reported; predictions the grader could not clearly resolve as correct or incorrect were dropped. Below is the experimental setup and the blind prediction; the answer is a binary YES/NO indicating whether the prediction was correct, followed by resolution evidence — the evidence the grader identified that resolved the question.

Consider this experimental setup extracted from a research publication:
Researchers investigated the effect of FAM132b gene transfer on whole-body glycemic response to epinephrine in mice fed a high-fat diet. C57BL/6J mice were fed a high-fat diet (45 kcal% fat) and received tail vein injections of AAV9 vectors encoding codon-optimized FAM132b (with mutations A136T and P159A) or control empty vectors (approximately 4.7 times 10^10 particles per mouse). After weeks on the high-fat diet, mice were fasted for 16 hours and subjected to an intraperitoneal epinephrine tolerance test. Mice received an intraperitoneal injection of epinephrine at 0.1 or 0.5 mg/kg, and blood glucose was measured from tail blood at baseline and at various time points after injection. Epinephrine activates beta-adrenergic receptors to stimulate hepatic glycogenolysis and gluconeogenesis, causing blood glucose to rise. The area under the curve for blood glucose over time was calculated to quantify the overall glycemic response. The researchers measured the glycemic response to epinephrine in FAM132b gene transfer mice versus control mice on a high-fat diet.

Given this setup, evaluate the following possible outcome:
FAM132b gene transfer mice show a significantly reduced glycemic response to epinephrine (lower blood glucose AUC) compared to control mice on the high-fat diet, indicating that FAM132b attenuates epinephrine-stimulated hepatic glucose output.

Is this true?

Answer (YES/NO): YES